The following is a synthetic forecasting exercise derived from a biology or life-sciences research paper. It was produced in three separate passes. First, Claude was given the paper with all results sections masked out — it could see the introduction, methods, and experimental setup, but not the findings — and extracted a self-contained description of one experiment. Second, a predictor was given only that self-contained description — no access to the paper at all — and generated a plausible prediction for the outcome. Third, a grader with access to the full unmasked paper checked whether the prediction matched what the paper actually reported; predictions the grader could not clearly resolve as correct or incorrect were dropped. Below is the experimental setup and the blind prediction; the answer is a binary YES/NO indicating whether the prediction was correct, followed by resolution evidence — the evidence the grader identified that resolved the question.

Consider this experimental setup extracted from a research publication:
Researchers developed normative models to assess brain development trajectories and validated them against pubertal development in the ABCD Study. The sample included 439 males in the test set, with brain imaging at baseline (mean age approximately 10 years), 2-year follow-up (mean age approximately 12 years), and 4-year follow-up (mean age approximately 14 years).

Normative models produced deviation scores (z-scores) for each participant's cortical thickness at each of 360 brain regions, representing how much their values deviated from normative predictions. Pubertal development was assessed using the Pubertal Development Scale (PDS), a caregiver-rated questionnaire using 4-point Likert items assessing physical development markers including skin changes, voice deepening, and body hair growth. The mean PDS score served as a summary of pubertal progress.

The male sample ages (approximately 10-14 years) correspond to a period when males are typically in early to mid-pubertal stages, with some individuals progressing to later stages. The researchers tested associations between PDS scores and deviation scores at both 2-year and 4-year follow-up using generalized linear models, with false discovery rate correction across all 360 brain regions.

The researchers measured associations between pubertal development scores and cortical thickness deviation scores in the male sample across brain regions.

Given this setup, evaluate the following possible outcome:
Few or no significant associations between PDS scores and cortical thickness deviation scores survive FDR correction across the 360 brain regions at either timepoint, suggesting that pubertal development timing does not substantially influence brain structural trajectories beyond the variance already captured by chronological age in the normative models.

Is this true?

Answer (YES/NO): YES